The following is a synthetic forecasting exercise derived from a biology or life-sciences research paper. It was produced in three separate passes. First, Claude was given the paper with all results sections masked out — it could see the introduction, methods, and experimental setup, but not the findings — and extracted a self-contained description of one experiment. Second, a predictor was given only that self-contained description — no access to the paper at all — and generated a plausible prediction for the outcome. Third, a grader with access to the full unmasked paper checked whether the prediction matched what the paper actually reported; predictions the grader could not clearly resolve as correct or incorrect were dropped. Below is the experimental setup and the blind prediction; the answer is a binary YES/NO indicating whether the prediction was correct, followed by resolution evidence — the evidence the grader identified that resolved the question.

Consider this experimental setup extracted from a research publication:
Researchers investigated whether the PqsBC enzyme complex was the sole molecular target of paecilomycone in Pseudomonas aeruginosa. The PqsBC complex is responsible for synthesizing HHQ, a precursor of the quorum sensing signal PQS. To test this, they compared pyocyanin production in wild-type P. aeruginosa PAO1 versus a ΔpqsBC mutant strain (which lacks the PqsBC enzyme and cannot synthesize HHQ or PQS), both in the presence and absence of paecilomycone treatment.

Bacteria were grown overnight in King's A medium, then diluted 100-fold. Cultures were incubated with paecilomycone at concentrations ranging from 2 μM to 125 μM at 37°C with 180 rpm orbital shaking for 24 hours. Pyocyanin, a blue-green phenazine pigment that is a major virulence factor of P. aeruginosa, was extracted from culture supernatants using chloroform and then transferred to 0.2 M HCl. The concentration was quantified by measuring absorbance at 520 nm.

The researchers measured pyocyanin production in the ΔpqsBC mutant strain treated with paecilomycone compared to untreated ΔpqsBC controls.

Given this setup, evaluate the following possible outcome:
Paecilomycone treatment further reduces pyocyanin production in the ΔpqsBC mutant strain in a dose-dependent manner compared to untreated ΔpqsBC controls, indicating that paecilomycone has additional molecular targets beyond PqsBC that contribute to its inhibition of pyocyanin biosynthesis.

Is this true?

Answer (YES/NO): YES